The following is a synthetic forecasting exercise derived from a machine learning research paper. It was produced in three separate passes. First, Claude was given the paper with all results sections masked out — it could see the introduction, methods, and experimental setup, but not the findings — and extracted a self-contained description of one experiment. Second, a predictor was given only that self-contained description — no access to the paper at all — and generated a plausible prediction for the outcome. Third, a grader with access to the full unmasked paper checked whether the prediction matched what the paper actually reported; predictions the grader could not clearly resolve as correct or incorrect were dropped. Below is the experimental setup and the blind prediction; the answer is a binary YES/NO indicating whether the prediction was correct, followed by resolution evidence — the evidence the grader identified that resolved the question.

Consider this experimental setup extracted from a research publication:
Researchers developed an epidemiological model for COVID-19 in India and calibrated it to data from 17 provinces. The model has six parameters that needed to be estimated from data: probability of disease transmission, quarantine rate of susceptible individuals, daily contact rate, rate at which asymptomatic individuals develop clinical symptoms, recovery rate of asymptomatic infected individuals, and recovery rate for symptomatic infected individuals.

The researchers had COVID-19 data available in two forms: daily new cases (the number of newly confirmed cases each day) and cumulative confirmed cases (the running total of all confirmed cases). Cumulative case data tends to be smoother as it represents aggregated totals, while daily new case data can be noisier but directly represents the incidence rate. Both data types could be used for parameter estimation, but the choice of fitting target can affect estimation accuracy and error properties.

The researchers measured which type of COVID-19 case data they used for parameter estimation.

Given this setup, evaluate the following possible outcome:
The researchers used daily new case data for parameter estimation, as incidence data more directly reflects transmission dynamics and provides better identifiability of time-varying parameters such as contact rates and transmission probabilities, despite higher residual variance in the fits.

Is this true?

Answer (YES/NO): YES